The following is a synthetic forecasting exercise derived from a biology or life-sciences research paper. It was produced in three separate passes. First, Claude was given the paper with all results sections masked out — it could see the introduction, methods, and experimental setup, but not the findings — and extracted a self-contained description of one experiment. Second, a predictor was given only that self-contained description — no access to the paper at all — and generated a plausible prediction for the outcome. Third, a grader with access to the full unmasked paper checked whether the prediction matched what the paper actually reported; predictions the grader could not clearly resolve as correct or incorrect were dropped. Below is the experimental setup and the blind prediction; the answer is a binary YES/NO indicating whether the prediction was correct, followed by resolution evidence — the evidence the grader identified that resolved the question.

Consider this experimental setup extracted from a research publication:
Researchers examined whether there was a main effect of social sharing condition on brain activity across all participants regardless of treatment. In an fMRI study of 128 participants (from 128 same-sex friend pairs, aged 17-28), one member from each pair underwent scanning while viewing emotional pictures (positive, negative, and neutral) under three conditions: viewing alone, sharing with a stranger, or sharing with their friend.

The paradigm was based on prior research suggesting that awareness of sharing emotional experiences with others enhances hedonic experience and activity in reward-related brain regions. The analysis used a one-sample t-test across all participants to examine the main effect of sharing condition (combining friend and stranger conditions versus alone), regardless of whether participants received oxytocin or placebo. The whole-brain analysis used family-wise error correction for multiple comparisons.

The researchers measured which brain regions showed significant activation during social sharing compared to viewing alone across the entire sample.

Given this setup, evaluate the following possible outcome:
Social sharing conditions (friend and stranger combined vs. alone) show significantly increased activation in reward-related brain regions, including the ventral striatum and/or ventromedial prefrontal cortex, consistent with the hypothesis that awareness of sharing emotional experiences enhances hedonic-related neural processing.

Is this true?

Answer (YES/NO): NO